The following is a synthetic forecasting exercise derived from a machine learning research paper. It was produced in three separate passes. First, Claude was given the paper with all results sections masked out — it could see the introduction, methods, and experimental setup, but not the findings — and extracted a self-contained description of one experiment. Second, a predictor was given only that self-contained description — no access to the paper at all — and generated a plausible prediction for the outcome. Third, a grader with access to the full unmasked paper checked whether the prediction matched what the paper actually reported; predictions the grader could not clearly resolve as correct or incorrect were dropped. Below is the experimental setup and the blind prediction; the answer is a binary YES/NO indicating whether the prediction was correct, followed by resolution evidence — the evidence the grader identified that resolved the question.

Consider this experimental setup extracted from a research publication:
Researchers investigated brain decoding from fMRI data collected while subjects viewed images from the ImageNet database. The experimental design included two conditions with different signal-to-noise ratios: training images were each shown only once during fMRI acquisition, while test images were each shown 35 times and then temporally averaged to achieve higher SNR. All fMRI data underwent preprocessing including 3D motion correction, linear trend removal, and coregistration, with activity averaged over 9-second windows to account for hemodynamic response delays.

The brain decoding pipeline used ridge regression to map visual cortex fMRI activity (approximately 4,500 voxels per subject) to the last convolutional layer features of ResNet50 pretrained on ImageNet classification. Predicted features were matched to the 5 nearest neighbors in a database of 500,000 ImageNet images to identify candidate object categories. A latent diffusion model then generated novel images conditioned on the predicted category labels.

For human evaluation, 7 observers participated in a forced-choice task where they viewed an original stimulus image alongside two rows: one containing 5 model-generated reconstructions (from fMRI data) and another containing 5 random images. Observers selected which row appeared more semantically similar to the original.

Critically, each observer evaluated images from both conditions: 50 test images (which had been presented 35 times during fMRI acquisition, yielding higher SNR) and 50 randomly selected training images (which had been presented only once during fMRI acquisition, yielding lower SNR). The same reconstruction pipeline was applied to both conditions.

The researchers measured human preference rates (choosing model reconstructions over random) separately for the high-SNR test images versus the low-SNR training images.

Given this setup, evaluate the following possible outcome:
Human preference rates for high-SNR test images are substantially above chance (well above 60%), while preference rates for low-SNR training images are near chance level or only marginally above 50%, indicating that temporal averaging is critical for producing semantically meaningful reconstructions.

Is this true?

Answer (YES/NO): NO